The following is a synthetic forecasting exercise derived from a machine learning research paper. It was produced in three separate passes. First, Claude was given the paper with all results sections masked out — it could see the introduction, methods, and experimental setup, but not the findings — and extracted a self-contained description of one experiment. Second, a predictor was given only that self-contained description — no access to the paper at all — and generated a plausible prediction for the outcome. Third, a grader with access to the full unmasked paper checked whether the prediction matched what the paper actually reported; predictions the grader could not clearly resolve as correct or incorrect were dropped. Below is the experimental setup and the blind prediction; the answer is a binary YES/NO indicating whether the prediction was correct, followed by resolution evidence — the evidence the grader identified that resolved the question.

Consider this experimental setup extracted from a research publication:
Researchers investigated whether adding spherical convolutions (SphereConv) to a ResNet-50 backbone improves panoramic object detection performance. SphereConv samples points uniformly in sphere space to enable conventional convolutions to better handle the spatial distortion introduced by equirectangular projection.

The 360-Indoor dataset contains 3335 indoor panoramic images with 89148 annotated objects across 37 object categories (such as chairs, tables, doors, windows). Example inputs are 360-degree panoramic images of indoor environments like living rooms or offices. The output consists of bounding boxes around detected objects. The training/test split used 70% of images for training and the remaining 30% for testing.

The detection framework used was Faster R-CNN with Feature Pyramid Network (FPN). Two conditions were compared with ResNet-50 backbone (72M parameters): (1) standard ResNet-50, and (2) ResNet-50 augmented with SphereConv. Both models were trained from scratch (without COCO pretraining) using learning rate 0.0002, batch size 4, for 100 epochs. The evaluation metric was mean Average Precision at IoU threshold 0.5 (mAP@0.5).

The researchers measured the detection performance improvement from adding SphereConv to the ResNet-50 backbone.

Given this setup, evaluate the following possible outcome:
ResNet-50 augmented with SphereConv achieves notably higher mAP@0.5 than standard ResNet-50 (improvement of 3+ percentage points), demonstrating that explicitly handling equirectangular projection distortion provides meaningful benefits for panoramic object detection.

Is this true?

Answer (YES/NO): NO